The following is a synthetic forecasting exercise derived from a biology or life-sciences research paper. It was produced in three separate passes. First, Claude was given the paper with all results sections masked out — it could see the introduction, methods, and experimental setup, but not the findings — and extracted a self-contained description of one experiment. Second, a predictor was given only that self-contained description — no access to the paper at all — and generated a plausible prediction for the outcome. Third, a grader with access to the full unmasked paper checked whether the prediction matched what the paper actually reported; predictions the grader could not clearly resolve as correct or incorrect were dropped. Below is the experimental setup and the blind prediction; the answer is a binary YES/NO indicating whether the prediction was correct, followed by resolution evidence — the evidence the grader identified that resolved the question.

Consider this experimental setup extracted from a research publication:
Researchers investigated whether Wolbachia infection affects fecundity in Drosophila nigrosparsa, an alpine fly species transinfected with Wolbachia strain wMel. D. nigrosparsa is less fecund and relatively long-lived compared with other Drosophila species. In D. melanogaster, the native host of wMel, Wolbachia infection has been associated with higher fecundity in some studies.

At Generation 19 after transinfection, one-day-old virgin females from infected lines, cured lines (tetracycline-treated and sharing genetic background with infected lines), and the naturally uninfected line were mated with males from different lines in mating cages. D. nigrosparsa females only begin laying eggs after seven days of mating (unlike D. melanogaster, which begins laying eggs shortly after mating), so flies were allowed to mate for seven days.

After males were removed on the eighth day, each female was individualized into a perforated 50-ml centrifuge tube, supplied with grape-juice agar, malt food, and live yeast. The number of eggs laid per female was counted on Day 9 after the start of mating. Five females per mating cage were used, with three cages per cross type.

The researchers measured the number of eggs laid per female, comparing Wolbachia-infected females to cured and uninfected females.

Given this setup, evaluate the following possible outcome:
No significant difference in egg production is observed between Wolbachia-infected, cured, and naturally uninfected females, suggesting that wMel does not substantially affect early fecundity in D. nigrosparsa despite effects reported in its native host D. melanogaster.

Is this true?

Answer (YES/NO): YES